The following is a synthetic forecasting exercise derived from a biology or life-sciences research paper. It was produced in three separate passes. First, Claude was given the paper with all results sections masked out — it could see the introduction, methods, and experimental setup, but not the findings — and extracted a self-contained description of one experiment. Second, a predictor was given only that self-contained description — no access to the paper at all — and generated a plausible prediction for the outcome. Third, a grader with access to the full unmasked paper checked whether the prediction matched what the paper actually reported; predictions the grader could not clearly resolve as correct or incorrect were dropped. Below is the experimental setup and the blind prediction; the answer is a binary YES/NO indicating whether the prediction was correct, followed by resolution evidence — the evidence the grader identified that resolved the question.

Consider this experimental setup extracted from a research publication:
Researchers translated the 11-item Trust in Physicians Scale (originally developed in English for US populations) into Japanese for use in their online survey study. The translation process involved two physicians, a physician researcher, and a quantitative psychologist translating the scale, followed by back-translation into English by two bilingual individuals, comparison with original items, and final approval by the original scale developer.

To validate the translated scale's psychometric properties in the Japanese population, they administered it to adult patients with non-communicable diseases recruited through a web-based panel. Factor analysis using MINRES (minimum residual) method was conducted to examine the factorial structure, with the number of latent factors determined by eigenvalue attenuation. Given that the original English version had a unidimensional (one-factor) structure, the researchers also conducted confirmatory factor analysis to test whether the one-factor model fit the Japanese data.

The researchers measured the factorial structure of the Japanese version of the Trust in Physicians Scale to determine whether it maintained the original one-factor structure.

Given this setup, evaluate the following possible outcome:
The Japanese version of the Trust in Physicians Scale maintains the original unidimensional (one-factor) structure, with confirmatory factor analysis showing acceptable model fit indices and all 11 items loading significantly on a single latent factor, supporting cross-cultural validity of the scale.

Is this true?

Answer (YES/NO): YES